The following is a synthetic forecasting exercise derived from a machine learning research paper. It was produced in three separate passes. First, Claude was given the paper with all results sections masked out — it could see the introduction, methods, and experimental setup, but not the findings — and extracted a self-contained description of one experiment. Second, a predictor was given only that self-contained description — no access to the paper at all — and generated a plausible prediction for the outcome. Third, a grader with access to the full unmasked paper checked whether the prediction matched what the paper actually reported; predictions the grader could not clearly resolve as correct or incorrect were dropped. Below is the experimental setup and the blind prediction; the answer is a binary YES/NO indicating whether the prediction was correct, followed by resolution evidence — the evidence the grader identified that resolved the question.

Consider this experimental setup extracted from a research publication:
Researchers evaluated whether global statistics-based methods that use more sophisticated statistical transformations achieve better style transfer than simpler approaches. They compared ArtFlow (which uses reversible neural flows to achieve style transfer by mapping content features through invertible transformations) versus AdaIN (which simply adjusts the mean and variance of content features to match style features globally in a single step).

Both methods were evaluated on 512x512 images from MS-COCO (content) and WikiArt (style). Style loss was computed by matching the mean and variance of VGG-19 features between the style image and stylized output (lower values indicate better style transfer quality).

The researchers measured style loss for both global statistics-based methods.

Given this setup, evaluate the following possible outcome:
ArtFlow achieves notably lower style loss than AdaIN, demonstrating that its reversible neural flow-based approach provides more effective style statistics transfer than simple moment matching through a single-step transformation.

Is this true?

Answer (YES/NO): NO